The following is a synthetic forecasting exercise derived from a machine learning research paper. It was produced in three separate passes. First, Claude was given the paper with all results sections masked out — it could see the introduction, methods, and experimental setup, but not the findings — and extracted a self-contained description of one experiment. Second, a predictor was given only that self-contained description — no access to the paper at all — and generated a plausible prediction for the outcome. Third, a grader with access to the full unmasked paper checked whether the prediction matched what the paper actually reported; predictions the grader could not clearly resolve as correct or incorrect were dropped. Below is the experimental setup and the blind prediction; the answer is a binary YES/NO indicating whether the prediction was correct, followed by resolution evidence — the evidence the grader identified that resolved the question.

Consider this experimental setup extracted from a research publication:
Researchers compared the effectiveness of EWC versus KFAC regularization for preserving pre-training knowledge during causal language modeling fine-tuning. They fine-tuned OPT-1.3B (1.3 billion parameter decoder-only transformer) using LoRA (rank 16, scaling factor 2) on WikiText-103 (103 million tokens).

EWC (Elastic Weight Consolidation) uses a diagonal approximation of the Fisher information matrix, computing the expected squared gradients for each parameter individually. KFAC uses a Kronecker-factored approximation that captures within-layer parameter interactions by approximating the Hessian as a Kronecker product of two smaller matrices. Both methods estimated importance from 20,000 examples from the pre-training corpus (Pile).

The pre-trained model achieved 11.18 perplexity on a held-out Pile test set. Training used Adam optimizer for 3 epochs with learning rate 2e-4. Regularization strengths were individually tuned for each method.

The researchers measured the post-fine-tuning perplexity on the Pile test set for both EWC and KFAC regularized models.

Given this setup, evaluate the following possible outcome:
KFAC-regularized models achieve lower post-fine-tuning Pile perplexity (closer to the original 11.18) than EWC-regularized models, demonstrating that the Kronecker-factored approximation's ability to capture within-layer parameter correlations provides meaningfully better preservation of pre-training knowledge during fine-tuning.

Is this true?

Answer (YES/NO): YES